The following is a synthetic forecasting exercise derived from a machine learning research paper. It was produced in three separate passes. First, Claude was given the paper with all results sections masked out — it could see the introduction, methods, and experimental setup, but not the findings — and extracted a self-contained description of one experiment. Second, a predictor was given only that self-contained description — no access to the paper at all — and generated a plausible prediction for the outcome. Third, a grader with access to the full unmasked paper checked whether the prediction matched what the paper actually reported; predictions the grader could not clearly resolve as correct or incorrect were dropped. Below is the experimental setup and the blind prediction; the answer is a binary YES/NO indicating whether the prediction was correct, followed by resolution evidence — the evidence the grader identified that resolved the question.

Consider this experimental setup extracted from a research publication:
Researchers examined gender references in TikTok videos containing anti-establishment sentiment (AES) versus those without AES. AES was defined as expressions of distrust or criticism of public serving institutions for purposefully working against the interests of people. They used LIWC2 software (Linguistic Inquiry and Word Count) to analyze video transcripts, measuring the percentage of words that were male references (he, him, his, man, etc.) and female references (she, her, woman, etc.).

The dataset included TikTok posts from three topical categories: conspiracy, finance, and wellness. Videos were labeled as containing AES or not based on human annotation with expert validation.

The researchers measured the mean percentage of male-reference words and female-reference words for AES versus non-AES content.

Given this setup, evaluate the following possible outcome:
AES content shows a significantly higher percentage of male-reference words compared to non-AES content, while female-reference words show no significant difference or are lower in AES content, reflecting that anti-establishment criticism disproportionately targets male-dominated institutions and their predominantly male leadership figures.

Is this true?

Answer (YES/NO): NO